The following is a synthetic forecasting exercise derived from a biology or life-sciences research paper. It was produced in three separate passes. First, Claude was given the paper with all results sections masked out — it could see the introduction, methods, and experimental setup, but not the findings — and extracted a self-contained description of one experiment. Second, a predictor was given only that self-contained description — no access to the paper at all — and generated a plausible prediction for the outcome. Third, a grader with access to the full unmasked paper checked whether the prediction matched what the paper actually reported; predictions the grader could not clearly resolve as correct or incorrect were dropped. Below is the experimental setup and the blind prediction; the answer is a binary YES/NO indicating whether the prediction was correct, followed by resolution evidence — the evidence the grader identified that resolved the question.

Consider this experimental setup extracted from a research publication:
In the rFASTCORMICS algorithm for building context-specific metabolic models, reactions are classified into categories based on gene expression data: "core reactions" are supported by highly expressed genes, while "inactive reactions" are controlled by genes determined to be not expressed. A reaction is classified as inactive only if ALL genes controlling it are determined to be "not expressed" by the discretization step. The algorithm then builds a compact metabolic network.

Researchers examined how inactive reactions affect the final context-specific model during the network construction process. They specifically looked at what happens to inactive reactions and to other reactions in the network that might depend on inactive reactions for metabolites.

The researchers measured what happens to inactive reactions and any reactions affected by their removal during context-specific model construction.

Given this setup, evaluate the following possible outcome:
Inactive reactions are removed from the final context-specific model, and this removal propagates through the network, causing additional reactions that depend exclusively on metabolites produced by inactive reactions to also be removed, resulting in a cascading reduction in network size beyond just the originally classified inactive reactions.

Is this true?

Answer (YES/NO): YES